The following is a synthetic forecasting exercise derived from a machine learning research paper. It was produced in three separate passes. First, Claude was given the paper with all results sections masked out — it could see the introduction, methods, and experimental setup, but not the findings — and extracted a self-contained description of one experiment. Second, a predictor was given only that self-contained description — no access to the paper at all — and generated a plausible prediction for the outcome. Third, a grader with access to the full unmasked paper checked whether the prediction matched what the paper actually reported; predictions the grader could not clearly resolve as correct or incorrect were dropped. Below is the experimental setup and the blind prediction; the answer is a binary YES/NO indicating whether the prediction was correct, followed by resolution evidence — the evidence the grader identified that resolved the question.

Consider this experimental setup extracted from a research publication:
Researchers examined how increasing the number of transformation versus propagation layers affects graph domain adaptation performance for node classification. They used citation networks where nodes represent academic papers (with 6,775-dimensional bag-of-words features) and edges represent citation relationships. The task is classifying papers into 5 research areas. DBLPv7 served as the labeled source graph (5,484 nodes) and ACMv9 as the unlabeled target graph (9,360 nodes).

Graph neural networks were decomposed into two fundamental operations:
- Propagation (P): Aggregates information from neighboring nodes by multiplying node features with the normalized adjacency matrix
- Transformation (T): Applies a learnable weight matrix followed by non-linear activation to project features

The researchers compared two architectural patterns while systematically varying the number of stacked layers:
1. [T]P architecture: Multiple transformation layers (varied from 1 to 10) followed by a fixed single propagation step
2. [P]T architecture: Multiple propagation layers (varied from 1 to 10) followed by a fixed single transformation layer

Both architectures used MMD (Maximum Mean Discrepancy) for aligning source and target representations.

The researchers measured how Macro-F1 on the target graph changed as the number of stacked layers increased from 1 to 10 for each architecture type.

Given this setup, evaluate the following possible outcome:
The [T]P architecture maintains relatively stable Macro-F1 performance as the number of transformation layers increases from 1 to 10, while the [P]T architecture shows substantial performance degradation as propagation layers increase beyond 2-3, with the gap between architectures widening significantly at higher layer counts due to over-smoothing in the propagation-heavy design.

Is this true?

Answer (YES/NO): NO